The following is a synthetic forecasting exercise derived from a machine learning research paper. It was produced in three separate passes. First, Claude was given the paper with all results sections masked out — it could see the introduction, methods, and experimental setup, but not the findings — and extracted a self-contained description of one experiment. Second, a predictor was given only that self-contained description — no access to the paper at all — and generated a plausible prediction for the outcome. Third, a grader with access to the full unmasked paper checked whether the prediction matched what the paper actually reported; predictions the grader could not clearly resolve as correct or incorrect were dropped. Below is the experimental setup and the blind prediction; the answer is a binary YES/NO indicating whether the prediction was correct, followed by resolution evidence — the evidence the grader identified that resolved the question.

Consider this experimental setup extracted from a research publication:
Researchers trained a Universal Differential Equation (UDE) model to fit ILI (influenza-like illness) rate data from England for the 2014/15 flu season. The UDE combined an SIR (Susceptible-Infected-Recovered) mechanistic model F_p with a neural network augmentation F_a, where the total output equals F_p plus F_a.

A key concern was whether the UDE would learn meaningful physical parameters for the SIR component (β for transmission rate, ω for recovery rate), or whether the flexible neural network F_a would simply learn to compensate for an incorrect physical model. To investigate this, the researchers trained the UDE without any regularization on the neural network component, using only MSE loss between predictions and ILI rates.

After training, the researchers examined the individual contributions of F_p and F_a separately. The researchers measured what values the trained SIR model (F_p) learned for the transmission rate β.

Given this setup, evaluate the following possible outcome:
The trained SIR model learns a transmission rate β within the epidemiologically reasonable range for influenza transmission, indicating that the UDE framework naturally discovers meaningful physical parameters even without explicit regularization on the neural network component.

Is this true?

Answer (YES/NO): NO